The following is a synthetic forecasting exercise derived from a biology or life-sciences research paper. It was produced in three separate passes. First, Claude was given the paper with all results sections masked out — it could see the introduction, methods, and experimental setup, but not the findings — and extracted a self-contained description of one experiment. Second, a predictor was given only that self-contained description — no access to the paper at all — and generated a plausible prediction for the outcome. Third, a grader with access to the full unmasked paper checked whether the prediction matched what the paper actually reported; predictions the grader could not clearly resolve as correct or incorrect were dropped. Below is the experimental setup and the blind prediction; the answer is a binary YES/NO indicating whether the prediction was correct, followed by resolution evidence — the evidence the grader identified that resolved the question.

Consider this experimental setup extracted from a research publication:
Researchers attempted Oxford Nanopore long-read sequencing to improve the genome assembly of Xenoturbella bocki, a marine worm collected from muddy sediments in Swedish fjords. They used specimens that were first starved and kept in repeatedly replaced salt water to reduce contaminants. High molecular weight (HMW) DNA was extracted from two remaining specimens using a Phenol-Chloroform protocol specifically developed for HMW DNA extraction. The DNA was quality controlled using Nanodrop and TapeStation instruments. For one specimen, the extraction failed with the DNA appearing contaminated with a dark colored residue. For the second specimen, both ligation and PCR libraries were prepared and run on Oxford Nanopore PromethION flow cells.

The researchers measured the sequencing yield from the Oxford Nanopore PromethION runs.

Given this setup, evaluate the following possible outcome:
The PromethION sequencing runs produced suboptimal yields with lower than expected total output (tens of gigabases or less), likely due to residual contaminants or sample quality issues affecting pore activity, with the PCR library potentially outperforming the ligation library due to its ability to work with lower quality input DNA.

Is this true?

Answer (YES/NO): NO